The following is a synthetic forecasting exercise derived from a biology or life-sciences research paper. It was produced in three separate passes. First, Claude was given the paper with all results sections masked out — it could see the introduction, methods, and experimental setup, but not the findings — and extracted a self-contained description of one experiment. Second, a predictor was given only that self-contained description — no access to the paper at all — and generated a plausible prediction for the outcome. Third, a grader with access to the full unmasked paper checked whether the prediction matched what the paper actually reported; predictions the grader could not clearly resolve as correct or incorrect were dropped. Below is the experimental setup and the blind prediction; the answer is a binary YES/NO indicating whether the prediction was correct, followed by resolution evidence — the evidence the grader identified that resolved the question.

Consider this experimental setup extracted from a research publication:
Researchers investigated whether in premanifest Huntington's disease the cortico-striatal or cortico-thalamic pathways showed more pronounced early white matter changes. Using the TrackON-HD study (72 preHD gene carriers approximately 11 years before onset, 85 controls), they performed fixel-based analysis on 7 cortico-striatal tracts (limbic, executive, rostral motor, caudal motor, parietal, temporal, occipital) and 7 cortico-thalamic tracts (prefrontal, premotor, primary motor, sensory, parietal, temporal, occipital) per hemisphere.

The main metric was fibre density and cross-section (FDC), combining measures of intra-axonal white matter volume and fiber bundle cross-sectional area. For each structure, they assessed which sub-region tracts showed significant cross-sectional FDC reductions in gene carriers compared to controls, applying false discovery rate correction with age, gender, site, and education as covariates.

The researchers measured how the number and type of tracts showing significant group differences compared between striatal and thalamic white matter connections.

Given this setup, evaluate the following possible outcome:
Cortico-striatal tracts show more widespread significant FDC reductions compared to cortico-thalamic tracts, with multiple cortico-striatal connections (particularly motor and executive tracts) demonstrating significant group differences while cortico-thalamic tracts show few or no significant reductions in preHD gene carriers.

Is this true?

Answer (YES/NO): NO